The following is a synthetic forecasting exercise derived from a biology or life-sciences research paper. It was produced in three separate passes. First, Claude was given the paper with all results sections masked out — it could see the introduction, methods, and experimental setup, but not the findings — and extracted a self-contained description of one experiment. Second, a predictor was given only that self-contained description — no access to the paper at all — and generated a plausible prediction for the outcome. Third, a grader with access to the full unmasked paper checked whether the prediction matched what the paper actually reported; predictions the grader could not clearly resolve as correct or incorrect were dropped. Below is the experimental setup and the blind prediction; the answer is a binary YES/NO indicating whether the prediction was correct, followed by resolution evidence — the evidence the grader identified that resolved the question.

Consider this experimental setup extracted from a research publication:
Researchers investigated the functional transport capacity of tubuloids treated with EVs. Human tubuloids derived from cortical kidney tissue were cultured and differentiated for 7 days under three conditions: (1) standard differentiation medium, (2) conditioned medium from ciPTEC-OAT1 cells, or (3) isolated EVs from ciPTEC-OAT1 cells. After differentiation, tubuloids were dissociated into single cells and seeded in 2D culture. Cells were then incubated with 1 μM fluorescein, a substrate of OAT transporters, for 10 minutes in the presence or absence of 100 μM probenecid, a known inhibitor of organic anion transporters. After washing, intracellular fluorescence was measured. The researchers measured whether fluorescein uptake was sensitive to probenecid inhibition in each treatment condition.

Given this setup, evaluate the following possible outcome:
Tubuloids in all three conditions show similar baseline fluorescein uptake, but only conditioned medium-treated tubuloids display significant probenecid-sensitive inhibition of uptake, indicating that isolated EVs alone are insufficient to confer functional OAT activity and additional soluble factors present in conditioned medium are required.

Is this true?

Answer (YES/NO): NO